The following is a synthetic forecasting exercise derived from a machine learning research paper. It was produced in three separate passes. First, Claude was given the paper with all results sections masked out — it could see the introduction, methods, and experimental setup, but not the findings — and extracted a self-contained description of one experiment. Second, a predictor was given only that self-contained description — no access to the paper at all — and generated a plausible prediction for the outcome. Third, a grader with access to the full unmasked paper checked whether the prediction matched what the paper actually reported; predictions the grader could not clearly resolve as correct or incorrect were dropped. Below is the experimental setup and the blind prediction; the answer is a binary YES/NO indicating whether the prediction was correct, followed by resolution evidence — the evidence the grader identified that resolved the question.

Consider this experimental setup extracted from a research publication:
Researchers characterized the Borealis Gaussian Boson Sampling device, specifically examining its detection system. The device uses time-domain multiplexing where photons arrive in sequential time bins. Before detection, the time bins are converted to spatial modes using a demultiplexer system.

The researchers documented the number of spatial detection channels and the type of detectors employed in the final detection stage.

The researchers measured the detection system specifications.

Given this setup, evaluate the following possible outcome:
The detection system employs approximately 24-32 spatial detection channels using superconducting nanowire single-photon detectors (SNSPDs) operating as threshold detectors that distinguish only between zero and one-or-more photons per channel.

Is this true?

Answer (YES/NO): NO